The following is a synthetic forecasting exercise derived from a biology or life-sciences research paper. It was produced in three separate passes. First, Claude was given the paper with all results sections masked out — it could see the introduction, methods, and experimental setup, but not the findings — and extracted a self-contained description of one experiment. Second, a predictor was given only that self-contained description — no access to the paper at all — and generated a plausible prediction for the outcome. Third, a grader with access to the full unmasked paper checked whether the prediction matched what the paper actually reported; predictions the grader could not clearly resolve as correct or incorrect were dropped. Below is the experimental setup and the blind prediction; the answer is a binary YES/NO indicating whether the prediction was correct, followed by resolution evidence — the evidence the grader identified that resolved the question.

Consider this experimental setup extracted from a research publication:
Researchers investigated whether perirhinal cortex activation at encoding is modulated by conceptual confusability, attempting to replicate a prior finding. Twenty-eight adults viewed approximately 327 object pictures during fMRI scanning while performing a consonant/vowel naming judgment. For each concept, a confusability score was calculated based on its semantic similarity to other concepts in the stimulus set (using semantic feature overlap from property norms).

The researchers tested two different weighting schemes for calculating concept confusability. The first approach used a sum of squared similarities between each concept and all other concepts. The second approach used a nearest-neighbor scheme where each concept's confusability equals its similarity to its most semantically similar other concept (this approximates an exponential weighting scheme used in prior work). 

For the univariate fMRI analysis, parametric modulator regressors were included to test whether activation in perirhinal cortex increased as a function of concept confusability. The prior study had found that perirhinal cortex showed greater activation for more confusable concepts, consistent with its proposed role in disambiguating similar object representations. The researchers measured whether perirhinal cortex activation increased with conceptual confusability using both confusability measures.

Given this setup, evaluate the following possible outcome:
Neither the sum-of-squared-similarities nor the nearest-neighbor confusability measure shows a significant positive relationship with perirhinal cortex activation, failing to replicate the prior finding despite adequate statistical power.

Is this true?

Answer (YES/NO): YES